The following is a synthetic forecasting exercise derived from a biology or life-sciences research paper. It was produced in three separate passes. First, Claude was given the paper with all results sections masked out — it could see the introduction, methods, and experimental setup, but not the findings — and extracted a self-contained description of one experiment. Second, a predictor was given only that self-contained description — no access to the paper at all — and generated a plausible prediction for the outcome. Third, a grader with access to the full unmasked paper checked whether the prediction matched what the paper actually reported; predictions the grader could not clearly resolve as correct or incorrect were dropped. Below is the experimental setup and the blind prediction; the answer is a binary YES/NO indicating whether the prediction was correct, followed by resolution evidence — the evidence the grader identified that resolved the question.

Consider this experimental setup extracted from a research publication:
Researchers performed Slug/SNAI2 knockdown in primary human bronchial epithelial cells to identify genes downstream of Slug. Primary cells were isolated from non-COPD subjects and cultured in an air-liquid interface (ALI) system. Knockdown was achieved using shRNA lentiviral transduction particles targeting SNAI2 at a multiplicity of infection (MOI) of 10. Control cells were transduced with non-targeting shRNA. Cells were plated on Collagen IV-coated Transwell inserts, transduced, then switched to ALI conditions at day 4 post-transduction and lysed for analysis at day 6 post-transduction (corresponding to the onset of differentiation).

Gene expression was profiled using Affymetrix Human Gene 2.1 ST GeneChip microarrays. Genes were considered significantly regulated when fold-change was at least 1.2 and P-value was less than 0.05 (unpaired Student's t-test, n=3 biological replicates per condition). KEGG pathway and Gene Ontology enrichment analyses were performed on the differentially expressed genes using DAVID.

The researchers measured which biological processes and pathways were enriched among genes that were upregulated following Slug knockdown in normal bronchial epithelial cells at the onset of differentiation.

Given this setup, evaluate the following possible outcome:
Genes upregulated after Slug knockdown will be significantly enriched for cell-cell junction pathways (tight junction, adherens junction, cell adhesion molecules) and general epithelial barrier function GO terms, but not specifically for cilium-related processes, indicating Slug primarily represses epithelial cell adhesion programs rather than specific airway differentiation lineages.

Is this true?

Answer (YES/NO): NO